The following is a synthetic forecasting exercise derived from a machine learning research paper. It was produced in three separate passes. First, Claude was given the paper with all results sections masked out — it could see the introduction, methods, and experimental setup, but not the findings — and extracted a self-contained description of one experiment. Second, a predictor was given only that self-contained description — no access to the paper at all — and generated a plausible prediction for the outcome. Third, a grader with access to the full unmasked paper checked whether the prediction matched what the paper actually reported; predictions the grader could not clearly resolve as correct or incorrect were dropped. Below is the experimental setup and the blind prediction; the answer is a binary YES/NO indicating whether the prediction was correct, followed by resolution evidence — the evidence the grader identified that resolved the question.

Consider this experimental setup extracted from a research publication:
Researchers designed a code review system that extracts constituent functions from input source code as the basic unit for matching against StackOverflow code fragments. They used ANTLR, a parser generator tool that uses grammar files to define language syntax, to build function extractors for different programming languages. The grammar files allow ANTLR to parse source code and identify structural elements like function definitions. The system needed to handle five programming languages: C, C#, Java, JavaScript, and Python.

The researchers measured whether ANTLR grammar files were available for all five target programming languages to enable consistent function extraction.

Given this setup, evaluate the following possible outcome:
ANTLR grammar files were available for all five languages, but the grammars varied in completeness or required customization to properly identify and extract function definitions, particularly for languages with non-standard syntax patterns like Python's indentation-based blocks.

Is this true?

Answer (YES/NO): NO